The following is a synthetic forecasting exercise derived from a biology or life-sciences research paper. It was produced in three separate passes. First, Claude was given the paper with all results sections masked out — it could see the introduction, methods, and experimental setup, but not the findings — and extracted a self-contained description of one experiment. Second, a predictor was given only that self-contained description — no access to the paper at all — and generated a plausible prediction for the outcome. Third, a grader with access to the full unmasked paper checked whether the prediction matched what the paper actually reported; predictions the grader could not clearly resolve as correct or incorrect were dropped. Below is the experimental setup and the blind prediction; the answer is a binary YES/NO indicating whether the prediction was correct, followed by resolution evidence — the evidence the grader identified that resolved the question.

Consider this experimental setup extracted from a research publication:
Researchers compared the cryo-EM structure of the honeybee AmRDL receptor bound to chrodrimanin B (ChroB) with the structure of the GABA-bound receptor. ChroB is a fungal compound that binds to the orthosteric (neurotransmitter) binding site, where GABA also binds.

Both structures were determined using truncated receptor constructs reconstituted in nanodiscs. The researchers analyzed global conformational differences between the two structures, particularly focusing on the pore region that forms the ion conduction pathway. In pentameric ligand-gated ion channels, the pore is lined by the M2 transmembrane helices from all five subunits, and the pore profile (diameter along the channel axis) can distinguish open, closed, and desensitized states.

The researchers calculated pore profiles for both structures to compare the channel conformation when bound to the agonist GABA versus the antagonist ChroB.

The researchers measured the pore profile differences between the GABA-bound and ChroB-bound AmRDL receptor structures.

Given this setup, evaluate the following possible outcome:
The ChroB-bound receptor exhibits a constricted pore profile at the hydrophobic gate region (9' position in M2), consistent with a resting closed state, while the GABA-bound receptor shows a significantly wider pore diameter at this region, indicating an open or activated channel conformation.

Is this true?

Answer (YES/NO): NO